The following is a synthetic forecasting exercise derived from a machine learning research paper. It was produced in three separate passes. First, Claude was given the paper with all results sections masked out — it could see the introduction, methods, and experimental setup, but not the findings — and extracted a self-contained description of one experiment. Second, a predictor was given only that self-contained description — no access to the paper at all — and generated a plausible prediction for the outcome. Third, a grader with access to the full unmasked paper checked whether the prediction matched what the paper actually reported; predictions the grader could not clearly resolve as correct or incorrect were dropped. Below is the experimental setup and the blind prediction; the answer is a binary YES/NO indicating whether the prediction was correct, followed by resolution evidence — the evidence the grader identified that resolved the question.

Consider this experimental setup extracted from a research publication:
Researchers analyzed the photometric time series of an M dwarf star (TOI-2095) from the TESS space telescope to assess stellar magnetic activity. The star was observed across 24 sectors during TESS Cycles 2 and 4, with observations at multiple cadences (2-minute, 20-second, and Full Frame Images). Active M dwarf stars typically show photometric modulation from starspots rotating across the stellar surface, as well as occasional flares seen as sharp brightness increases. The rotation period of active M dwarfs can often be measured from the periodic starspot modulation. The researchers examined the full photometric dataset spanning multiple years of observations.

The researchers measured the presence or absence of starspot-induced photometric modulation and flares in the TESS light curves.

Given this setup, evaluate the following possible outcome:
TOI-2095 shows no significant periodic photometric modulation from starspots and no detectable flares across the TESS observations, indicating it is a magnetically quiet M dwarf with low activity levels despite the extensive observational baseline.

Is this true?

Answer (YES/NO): YES